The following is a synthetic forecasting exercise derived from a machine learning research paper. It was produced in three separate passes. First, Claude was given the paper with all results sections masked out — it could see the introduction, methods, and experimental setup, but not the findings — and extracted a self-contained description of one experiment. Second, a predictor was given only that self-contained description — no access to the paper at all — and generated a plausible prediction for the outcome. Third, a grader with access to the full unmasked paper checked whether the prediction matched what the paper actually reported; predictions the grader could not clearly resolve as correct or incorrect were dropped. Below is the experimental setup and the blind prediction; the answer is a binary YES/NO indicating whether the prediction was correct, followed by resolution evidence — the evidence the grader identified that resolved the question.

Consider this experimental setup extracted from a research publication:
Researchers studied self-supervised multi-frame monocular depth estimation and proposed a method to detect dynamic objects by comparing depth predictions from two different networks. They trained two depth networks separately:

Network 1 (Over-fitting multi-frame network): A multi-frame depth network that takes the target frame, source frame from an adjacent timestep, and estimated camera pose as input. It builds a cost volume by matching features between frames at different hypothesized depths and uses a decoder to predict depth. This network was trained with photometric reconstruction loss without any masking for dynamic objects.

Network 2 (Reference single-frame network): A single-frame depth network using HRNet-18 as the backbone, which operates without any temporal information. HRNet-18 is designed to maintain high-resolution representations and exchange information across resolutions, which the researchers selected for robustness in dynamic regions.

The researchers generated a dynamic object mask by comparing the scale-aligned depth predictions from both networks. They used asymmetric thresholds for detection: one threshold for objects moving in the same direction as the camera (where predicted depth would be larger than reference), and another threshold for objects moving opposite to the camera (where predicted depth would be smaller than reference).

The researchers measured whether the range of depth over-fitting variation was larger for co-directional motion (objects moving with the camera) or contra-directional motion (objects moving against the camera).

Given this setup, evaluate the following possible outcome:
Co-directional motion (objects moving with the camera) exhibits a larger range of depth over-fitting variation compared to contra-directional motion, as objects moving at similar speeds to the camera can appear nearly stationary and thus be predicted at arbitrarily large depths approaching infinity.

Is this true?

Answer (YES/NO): YES